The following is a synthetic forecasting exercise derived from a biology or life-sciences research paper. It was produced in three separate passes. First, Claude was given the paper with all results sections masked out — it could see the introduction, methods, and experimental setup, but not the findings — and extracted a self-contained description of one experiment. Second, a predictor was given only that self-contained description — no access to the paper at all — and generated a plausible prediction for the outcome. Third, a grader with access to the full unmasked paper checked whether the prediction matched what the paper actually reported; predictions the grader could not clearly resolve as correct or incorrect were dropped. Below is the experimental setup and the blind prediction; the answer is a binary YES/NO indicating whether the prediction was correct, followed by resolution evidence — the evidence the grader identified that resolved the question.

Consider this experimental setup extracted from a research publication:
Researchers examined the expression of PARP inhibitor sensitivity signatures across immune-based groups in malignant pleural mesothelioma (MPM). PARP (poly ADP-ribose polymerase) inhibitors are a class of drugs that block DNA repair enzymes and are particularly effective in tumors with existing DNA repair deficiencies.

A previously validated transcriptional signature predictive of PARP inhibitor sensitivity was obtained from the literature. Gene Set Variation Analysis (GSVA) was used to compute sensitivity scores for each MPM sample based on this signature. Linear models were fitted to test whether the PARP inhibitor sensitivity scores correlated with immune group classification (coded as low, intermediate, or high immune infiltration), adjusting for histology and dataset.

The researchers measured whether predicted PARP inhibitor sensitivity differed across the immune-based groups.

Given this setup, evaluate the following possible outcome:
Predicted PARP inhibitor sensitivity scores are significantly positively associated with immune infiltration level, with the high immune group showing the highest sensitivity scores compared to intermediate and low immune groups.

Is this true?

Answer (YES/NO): NO